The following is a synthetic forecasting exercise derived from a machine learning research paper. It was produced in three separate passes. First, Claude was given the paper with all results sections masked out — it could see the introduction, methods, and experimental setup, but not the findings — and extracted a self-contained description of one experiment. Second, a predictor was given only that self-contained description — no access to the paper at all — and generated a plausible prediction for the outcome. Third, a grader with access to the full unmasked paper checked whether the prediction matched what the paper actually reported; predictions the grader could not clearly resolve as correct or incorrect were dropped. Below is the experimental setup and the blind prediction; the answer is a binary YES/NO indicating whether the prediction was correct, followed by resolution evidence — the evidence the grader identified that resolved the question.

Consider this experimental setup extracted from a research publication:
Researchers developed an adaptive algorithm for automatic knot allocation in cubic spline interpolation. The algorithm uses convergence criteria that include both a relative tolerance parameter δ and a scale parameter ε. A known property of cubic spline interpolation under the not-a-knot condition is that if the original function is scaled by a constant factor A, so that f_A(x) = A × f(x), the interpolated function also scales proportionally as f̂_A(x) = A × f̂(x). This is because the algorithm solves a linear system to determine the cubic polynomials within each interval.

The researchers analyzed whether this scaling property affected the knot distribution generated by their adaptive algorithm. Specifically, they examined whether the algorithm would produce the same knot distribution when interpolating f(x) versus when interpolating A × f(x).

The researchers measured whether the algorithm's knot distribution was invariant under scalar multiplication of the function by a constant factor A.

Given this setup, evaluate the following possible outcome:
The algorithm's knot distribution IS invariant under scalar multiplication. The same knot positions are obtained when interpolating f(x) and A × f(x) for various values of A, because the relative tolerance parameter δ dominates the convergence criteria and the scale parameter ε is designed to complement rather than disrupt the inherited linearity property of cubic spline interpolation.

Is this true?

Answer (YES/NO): NO